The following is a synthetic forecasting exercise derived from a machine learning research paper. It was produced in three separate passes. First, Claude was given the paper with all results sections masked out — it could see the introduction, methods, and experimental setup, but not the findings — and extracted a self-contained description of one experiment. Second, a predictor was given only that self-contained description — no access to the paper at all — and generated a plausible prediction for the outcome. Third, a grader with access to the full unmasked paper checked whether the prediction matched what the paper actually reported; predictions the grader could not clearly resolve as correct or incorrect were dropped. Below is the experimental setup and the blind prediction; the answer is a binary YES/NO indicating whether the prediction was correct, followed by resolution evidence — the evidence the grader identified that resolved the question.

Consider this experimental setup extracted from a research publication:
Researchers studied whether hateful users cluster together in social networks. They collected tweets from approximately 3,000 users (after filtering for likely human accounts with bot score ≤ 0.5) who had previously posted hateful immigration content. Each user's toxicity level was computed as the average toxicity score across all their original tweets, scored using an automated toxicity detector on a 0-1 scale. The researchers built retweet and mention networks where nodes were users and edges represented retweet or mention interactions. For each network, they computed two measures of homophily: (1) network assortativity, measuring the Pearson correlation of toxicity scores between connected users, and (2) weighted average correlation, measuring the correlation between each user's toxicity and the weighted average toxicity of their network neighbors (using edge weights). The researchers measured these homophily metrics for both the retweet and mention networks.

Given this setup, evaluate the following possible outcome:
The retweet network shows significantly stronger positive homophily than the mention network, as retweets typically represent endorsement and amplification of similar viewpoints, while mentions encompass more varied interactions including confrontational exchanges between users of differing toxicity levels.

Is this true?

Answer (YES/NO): NO